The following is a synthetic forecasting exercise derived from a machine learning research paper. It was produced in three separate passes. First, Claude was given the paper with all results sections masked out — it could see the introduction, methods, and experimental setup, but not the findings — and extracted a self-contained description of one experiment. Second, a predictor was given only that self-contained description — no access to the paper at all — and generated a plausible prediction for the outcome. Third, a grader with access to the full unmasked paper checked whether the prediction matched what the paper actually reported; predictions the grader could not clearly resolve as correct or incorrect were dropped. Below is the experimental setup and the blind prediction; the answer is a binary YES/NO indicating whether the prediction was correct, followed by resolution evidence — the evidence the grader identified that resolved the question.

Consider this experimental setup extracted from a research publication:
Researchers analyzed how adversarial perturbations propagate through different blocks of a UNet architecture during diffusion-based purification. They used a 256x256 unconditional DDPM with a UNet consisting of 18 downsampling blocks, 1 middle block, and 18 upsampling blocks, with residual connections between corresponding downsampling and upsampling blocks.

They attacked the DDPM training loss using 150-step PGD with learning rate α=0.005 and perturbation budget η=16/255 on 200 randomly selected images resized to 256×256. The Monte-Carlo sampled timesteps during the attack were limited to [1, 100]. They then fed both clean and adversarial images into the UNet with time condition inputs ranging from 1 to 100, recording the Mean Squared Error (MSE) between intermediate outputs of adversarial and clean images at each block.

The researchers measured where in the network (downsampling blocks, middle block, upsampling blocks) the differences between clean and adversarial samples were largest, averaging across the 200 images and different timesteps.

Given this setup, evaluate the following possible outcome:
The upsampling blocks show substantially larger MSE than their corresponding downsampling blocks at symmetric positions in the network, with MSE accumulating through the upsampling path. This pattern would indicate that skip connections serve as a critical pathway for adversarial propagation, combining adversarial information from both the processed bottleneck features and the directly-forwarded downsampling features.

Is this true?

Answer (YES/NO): NO